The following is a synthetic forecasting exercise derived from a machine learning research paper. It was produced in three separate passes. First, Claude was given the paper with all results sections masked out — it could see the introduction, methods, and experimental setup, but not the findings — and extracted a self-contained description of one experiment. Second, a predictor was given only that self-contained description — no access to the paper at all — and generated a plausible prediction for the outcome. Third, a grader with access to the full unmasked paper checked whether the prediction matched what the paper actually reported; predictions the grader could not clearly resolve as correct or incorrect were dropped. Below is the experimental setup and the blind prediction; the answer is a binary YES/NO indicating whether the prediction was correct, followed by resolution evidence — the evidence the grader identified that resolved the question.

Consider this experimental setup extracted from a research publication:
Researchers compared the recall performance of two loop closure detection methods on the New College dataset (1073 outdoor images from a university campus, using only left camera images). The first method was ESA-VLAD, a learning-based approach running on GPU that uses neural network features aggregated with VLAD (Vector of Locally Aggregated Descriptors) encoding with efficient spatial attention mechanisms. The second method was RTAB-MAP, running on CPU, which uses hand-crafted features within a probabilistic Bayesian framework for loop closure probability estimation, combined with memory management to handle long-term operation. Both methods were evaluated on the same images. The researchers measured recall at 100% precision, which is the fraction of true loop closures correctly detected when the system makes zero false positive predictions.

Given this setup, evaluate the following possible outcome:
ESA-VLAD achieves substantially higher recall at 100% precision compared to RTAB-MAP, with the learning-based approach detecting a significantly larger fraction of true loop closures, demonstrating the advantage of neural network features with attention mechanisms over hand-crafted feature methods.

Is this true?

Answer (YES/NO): YES